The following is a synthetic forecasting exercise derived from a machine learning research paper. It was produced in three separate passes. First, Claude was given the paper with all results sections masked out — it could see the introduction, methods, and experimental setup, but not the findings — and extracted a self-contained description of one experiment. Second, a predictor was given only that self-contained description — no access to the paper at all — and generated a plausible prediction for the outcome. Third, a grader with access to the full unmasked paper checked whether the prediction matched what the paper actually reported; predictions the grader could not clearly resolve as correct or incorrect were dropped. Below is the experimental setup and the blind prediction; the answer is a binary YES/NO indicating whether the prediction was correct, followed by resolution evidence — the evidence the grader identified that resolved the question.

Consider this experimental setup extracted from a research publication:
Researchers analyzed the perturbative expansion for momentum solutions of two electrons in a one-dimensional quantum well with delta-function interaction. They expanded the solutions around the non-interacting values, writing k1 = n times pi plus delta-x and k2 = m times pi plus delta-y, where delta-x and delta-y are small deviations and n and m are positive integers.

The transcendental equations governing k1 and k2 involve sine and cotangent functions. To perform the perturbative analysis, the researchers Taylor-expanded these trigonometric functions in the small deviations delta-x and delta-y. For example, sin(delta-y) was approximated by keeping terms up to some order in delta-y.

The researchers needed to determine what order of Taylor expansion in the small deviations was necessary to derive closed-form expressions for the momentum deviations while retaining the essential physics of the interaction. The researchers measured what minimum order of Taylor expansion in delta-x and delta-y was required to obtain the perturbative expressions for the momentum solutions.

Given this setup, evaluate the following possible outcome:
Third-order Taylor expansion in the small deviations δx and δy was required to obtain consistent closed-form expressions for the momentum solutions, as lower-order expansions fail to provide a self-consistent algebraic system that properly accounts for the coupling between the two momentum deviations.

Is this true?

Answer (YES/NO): YES